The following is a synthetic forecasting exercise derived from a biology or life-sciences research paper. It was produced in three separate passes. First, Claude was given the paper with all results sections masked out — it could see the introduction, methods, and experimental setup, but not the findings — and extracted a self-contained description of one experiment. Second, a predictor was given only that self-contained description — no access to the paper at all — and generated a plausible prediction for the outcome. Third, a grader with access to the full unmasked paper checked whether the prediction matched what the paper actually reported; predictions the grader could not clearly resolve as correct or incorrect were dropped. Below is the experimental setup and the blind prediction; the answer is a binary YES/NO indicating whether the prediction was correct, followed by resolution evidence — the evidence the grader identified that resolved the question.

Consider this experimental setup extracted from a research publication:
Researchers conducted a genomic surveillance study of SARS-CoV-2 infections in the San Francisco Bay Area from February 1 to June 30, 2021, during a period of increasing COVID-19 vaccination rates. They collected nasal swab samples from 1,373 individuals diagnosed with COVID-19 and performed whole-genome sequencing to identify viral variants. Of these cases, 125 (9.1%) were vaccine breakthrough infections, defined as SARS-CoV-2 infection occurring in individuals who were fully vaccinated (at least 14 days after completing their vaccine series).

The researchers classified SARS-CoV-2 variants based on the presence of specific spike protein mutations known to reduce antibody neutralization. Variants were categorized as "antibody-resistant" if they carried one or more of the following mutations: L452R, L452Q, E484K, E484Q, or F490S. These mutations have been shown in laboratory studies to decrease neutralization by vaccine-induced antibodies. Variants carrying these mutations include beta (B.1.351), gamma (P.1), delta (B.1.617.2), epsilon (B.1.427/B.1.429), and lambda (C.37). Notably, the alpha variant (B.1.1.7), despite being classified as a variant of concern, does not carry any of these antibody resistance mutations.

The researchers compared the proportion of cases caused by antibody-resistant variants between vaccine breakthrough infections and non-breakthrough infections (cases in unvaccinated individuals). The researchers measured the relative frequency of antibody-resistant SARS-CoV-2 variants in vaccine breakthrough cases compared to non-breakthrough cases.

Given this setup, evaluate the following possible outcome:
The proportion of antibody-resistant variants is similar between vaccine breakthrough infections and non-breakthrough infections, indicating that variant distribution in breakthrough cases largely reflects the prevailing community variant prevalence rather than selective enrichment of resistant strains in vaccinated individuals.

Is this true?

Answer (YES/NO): NO